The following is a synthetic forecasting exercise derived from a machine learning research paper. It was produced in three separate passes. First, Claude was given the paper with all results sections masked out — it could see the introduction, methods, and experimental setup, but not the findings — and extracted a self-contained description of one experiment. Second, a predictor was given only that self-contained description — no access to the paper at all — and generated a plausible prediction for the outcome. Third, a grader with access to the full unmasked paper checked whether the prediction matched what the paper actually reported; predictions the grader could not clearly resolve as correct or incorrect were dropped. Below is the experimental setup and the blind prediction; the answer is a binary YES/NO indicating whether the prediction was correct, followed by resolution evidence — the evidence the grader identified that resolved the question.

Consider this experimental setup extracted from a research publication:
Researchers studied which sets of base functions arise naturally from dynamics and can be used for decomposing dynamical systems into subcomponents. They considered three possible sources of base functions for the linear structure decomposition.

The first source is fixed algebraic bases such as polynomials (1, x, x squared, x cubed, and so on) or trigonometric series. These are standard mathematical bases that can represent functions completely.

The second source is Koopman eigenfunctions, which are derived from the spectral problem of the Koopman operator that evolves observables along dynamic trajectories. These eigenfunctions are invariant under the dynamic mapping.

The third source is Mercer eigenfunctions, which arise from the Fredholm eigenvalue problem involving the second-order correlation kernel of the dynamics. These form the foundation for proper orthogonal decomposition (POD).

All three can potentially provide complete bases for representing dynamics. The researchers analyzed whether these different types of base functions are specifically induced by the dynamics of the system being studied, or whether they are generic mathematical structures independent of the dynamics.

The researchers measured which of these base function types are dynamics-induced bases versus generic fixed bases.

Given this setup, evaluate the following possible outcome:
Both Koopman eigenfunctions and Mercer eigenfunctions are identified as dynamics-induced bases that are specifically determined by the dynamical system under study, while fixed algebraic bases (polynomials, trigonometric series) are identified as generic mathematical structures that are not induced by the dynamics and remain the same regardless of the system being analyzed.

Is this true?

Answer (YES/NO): YES